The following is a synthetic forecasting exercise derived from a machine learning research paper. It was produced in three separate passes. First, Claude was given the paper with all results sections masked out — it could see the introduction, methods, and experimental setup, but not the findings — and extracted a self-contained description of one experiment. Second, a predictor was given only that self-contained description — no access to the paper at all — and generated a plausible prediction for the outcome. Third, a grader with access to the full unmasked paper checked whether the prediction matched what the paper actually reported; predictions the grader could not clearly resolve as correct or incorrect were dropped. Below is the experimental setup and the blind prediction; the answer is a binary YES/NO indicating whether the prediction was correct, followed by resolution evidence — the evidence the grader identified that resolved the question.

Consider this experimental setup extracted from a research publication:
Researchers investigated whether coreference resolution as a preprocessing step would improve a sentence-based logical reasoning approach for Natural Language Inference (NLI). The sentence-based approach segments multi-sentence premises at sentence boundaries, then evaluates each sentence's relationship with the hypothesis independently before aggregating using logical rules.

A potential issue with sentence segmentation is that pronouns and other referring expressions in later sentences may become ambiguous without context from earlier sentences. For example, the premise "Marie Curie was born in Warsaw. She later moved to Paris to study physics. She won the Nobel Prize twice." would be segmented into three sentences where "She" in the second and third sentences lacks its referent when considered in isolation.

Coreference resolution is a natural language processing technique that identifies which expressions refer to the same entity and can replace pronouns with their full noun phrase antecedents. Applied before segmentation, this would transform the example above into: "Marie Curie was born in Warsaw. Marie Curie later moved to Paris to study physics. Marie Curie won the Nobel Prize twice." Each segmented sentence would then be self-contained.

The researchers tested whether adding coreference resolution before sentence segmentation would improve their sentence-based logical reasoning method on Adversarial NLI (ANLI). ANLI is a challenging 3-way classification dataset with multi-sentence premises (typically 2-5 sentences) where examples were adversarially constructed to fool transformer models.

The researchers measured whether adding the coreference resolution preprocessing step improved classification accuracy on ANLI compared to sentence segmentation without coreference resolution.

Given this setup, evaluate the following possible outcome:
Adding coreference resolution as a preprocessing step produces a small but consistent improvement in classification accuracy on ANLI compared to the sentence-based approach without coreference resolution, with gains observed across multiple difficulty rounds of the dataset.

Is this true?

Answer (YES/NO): NO